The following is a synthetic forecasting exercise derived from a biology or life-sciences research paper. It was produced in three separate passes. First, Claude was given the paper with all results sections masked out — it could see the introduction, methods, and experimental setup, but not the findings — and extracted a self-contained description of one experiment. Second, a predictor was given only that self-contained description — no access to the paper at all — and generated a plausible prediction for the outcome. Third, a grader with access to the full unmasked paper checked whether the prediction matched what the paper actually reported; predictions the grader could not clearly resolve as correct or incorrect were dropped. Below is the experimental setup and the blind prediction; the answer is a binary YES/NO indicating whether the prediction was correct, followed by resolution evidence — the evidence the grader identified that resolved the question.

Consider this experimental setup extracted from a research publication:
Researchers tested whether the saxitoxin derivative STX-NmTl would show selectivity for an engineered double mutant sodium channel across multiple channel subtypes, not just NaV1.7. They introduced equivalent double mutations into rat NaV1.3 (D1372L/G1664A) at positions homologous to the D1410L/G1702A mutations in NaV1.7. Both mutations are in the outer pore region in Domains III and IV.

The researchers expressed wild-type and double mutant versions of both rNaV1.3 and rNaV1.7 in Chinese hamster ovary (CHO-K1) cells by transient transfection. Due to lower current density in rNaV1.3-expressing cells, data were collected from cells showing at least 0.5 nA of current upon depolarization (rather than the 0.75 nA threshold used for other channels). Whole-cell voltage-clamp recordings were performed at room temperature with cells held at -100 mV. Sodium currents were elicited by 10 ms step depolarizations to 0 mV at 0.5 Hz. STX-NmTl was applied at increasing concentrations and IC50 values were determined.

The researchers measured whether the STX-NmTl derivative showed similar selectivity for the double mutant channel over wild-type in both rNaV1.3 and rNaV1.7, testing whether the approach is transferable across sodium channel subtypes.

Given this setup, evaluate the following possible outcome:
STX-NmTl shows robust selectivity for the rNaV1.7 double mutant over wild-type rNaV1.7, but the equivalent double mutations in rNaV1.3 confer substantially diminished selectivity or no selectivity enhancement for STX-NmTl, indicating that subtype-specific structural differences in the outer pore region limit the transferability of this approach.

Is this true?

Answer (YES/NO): NO